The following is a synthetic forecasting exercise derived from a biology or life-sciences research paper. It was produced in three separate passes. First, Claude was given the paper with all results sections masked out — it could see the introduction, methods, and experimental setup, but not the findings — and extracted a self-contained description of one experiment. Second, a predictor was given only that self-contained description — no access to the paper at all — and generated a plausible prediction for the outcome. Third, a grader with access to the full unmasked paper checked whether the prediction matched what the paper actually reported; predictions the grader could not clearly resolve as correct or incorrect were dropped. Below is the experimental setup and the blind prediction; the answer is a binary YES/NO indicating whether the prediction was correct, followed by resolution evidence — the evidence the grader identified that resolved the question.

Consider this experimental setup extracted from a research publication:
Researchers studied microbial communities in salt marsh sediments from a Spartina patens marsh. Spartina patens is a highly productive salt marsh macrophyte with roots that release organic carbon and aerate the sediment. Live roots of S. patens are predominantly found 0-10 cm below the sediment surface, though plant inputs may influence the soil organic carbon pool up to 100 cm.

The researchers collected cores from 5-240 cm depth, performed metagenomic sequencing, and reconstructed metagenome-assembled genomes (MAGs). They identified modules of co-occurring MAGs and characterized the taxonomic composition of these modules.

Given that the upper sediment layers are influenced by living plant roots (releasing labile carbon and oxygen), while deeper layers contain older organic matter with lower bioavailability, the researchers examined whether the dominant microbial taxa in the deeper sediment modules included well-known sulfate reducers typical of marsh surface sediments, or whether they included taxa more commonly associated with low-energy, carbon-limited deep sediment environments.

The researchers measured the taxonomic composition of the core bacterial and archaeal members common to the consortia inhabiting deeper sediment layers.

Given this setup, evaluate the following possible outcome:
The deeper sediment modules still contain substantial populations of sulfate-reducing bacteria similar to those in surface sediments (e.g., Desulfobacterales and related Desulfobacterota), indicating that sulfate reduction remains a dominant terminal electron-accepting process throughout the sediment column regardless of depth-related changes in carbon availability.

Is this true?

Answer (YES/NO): NO